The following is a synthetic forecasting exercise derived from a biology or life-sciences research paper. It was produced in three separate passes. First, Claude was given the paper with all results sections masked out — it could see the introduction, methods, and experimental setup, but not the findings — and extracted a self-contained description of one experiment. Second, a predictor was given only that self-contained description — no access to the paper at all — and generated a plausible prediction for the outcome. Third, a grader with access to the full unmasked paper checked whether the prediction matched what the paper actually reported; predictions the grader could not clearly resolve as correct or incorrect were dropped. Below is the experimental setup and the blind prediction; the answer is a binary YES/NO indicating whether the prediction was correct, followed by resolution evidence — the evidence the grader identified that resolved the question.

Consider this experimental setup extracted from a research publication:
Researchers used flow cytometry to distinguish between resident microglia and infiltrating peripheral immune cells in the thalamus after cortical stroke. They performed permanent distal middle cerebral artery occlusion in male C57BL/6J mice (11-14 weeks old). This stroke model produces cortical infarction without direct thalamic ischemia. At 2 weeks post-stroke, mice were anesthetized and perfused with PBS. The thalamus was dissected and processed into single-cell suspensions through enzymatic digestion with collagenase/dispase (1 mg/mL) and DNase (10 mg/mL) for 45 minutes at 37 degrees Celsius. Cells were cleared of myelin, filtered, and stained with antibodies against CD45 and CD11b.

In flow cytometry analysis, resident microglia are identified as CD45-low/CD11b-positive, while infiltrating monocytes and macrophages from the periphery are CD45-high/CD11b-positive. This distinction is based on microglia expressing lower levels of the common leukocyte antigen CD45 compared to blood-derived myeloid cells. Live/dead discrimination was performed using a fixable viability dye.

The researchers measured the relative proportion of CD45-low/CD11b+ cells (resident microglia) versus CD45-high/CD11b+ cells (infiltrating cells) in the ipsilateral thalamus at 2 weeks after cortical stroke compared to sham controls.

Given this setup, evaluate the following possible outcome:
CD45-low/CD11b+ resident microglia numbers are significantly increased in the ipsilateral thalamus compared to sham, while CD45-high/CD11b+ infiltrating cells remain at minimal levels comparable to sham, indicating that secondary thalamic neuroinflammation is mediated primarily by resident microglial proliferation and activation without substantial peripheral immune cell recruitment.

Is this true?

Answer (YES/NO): NO